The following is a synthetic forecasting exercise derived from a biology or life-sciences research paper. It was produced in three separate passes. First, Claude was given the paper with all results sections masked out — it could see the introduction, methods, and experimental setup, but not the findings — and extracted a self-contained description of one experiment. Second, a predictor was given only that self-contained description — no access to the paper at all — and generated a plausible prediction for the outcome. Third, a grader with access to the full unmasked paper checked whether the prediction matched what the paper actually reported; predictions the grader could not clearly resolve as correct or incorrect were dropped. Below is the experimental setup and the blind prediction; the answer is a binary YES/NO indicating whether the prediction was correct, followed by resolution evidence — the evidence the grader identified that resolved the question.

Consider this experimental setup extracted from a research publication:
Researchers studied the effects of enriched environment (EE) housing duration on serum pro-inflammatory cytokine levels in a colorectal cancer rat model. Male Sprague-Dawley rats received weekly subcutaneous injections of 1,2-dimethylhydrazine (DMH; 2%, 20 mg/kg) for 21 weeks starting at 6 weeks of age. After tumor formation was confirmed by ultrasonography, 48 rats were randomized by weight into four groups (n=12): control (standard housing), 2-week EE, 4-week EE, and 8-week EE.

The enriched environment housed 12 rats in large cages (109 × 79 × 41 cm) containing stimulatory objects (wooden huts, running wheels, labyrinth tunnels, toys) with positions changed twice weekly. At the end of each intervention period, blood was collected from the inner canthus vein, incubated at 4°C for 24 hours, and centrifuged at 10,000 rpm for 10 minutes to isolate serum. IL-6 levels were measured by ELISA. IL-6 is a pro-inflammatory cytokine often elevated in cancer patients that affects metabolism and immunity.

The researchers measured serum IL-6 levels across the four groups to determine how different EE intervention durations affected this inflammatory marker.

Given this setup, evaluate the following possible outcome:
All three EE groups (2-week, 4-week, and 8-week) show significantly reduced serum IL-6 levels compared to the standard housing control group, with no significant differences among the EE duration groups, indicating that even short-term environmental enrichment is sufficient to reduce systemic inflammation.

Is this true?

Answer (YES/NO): NO